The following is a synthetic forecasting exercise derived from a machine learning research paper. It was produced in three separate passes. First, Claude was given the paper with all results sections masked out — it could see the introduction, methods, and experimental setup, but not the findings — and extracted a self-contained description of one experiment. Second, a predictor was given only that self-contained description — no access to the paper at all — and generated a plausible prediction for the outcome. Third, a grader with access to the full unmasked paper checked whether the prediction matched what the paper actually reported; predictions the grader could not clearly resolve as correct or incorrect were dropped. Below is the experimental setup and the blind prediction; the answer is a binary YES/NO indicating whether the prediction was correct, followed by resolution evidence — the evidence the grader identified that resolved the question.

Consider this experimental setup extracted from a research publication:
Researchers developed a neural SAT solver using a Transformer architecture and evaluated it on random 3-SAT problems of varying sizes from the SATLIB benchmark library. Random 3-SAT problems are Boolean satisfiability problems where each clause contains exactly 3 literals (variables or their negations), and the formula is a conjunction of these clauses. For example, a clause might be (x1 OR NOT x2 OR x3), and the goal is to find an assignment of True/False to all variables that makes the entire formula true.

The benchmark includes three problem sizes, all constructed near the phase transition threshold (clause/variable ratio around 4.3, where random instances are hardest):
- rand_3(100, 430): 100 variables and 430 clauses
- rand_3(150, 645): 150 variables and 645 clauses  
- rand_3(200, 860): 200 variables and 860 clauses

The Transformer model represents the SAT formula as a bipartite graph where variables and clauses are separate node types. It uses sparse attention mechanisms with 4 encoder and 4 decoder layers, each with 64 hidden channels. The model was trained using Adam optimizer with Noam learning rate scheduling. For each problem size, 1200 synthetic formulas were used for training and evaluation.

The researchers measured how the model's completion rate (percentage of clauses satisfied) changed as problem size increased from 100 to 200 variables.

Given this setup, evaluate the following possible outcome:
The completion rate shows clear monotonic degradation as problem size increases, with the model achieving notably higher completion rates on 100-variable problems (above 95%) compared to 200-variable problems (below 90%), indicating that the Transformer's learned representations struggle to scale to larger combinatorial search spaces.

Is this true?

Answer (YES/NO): NO